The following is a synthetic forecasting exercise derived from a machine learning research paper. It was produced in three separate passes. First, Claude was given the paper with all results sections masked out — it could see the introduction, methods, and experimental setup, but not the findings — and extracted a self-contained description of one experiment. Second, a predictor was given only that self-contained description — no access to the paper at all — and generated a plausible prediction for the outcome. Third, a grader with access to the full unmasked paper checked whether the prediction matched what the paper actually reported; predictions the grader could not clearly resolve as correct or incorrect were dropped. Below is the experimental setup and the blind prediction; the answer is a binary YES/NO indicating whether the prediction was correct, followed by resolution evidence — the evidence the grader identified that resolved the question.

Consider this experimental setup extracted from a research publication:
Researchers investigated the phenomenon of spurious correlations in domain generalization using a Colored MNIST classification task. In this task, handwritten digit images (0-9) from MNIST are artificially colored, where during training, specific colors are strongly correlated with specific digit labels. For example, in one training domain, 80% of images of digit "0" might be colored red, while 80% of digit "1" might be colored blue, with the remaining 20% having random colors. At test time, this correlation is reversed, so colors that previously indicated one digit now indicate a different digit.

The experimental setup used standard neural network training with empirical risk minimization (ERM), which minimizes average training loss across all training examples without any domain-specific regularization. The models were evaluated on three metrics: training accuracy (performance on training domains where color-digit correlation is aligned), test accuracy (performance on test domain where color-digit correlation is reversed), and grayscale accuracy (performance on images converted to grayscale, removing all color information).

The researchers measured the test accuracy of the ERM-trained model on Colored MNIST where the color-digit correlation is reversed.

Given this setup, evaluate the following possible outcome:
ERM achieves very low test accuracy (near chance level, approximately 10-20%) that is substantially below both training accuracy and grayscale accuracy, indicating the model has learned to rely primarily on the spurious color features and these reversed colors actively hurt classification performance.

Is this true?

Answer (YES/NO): YES